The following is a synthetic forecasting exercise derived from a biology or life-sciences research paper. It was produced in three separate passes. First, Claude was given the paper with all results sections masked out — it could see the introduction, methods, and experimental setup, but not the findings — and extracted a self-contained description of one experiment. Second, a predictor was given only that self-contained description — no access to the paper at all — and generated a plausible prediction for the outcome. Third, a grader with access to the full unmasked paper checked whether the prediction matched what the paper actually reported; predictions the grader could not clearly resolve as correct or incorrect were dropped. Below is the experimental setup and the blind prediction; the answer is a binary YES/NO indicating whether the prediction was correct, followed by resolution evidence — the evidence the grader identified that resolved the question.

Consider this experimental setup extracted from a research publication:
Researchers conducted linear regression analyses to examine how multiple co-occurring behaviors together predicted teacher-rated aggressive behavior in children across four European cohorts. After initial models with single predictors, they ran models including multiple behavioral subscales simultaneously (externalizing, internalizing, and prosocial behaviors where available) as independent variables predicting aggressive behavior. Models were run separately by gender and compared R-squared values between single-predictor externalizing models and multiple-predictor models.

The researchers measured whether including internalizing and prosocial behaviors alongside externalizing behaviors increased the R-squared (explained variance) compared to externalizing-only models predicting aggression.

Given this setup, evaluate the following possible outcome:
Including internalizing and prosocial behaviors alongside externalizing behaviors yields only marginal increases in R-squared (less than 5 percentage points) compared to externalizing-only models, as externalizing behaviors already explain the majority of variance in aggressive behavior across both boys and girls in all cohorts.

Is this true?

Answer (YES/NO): YES